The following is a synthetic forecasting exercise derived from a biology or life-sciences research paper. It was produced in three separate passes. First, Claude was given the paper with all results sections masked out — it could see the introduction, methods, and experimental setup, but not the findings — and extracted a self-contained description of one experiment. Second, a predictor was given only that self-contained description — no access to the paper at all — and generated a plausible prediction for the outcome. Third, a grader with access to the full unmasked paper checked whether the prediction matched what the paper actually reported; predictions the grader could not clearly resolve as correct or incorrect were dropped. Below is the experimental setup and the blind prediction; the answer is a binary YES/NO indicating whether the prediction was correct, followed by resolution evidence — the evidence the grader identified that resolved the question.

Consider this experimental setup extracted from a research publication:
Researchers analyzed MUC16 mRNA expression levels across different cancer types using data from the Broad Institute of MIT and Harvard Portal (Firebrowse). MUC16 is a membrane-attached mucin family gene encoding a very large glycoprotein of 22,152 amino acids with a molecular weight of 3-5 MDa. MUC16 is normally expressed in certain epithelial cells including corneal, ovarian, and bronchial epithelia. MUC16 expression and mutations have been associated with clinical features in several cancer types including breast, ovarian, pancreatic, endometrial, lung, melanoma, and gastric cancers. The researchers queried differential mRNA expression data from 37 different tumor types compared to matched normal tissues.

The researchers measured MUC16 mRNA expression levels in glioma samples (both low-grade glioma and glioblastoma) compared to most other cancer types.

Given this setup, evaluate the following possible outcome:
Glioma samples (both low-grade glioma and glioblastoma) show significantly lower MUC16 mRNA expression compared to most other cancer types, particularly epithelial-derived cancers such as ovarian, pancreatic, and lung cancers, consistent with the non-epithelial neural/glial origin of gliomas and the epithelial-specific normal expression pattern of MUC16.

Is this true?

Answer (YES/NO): YES